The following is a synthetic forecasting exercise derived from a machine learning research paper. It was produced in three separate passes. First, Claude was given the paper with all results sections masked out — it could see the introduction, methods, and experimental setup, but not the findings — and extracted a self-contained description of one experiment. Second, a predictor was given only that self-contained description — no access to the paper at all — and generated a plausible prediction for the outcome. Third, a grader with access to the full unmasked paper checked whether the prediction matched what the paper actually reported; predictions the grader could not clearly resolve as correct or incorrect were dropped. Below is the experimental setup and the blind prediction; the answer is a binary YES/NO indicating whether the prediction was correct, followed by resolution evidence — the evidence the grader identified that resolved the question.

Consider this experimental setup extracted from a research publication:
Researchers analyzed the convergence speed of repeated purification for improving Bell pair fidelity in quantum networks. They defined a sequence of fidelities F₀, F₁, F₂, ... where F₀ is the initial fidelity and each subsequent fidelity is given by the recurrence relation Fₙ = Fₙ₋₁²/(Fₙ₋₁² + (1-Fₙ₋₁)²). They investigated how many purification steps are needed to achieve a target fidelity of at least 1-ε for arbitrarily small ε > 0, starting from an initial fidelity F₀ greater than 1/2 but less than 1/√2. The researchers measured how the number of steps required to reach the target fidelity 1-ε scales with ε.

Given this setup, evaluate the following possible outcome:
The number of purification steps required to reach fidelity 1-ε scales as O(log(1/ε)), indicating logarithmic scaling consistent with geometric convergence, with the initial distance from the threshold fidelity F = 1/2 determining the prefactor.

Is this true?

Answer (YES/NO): NO